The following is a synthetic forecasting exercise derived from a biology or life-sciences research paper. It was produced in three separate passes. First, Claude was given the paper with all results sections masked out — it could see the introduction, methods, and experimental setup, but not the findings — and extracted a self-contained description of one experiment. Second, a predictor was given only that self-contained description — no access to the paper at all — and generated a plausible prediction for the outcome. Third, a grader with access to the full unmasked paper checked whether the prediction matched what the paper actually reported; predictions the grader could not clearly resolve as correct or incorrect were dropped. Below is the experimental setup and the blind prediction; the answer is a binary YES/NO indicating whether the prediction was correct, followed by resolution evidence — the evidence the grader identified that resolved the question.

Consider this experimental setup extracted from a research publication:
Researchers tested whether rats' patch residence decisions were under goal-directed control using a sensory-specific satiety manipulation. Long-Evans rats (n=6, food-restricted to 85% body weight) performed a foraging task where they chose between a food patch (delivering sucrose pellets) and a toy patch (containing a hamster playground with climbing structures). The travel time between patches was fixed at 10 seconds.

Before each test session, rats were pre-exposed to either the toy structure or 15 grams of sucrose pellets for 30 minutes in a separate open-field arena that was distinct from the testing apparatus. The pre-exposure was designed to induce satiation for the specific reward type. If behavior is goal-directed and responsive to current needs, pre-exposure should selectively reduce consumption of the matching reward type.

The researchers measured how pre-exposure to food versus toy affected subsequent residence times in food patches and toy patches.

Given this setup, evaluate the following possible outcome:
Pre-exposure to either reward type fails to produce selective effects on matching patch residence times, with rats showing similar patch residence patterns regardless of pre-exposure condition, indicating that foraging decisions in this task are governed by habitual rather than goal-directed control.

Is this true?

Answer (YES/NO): NO